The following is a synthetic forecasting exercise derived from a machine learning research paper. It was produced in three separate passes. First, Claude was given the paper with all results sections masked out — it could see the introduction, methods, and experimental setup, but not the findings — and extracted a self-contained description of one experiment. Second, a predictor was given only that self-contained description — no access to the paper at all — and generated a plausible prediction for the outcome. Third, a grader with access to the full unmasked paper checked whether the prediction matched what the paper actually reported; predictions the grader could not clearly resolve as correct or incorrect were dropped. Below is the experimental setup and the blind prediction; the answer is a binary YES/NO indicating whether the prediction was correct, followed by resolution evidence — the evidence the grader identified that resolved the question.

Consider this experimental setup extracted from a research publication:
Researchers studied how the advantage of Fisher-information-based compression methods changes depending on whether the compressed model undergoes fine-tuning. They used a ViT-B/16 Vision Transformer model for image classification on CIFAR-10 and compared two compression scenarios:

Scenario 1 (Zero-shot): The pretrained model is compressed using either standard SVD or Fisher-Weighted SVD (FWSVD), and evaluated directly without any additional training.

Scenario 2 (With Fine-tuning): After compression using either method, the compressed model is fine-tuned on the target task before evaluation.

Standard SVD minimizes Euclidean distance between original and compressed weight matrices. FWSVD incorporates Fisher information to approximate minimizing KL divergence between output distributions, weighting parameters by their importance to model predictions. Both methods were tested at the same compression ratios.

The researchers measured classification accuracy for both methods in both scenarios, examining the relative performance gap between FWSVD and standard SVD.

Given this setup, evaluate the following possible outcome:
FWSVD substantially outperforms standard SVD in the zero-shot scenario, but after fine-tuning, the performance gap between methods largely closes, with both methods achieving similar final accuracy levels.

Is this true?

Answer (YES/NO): YES